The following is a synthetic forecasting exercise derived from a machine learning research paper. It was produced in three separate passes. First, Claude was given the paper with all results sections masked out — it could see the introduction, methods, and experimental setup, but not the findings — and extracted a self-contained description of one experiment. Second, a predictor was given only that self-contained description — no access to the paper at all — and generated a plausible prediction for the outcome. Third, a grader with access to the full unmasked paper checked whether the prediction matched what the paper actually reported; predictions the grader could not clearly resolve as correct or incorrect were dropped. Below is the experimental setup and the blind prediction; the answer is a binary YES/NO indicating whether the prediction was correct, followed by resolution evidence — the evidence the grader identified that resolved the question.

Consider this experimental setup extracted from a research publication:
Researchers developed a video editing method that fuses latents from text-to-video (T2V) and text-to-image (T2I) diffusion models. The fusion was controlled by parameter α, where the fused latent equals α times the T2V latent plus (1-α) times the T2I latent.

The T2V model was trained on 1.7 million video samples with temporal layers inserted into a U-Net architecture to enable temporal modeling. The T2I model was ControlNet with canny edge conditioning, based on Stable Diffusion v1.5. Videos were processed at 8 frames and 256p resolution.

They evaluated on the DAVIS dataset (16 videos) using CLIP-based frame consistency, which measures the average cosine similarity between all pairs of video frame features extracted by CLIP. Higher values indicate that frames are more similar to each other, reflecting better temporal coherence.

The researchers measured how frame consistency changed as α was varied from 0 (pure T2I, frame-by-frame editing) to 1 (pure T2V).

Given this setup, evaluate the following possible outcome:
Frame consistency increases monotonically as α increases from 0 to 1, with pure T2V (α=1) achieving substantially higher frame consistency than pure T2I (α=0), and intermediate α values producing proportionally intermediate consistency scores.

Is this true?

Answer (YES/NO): YES